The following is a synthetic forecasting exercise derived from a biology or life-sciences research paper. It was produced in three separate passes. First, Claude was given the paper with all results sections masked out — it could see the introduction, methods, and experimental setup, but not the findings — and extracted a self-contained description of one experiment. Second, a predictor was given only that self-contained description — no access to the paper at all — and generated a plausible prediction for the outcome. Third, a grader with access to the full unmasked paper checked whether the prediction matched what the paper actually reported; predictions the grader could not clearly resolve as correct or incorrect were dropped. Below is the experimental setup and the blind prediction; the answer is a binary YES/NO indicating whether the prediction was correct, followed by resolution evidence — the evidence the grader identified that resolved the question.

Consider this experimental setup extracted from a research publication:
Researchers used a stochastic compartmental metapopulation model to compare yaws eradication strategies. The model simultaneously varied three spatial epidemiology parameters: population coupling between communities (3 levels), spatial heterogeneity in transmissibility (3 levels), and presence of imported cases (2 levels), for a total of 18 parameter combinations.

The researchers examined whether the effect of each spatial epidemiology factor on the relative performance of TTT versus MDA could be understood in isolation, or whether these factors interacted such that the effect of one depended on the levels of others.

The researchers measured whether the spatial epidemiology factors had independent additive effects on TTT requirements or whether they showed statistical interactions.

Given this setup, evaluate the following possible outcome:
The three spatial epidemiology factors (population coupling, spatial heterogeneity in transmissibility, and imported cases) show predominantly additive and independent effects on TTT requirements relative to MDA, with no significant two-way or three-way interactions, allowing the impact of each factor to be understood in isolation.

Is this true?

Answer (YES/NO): NO